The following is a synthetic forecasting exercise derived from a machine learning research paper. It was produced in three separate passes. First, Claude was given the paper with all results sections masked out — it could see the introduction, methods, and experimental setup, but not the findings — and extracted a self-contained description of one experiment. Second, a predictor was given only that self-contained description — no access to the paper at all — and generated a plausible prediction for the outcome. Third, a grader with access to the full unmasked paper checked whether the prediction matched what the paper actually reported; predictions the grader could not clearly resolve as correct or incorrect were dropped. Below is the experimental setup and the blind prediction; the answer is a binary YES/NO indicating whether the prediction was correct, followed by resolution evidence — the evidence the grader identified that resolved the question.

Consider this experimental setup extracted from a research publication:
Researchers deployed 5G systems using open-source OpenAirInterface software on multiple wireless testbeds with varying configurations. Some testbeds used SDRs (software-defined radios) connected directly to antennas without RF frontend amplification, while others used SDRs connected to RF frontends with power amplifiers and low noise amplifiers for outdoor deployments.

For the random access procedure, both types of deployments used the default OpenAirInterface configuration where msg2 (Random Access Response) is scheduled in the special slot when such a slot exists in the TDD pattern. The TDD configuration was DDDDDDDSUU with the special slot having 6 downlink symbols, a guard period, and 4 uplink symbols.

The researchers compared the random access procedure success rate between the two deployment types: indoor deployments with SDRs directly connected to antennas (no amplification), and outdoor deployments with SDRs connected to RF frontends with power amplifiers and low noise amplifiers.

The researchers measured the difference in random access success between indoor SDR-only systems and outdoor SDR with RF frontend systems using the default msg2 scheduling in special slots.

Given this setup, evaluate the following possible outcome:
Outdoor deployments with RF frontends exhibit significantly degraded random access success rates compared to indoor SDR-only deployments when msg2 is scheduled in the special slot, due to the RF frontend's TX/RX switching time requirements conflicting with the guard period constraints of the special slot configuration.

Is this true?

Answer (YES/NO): NO